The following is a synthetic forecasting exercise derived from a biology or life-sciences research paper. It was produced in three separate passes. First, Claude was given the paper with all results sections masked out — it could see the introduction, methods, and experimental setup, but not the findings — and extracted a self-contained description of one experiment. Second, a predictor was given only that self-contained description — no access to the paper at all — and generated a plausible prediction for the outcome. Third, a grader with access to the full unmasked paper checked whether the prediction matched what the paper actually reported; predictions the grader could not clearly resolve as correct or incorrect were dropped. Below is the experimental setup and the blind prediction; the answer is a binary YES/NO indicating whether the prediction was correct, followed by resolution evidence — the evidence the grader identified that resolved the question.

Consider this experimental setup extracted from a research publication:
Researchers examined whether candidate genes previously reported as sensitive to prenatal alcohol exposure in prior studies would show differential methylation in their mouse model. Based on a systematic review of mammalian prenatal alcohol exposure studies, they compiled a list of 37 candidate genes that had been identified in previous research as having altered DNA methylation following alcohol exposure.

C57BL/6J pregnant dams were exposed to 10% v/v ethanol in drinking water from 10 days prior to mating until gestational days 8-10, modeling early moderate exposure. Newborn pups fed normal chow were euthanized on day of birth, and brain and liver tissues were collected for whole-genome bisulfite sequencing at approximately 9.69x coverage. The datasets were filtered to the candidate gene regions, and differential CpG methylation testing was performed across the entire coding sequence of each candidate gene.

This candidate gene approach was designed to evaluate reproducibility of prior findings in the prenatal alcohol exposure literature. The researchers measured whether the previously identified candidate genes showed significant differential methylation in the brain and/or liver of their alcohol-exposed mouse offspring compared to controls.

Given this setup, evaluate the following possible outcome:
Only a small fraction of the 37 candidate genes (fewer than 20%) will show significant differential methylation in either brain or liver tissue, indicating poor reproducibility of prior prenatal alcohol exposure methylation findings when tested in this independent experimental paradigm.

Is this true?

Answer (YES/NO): YES